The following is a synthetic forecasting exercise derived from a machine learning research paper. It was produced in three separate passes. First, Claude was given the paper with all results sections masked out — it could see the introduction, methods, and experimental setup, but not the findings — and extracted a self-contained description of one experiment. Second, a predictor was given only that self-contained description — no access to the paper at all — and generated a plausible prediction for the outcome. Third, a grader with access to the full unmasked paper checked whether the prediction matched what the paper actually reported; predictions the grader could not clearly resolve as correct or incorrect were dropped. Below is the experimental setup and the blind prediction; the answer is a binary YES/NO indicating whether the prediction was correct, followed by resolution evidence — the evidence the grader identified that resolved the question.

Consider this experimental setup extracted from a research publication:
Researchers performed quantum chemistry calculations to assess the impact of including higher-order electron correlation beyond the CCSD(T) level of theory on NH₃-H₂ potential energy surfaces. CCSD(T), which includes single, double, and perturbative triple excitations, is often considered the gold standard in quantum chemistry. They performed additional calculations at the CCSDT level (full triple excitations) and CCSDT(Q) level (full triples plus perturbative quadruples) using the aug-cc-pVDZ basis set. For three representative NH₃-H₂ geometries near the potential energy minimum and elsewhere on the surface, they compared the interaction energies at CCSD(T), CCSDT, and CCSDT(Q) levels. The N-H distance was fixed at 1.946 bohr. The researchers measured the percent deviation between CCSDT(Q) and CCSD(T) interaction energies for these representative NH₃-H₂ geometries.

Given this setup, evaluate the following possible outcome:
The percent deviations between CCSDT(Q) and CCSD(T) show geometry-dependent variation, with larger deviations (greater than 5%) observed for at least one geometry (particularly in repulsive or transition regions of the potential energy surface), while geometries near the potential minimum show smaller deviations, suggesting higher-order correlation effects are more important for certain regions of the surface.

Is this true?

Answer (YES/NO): NO